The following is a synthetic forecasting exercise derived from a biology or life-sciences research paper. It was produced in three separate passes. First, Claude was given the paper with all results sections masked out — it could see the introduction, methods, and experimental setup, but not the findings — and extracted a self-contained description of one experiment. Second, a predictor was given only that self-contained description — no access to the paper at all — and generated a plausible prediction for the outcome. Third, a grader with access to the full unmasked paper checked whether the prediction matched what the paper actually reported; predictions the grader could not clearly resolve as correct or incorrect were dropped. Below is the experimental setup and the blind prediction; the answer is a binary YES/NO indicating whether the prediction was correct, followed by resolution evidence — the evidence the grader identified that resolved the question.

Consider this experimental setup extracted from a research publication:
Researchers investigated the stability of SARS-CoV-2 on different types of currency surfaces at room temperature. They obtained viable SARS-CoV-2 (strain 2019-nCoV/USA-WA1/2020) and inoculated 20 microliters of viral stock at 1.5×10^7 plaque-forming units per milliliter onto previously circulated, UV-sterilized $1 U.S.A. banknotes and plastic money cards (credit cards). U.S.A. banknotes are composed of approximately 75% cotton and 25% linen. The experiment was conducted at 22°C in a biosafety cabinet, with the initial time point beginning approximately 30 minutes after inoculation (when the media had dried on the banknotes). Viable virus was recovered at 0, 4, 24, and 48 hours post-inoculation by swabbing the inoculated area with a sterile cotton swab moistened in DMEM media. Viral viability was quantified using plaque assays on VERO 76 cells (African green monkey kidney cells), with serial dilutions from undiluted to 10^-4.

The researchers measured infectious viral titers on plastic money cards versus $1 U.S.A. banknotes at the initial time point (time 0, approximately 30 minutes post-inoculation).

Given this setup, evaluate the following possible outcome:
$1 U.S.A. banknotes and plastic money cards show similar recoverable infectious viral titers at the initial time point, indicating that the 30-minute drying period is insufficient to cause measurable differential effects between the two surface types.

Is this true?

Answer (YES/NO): NO